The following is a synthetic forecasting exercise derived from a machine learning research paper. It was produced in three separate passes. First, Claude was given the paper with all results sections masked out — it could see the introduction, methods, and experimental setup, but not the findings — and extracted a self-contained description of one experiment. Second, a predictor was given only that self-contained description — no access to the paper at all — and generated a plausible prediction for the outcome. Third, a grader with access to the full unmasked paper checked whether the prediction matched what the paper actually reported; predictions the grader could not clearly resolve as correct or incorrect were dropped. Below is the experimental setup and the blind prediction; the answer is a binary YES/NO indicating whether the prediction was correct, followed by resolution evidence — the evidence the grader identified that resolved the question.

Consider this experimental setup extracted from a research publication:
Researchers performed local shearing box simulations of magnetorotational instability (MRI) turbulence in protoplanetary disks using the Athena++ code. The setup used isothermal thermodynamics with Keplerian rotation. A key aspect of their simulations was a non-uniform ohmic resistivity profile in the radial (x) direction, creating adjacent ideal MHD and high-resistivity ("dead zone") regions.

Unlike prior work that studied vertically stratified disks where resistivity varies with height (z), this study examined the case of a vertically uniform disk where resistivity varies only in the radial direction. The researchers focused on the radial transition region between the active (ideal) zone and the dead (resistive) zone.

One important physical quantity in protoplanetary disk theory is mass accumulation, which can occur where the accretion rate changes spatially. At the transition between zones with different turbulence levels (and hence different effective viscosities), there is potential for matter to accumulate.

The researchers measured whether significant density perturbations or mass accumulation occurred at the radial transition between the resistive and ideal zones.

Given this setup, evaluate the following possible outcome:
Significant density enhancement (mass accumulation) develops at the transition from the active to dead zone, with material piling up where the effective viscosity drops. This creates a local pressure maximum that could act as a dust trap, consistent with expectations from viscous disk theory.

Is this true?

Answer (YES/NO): YES